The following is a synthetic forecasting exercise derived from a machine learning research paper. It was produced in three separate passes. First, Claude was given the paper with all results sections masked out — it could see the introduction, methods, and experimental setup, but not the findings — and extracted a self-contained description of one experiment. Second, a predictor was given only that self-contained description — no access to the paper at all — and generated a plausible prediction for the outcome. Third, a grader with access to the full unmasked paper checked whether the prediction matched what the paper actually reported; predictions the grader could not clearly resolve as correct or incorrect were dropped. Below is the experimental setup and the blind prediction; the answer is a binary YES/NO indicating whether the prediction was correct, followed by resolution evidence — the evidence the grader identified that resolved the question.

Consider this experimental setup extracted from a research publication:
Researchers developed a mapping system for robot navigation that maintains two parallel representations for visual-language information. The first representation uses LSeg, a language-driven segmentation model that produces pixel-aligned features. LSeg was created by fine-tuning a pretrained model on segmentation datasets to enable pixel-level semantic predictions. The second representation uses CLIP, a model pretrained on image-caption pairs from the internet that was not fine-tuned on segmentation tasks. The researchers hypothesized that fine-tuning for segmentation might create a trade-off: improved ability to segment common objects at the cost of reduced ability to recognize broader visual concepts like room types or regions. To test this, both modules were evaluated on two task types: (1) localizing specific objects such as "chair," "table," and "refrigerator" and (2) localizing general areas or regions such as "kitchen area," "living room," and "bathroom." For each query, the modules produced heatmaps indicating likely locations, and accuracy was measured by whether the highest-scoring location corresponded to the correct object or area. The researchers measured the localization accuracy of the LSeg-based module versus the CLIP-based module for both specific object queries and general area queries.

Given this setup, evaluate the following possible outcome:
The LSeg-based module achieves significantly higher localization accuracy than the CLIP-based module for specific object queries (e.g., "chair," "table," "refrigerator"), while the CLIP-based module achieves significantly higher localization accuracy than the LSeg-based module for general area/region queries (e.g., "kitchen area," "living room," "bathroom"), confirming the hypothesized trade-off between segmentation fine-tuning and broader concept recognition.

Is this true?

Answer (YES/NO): YES